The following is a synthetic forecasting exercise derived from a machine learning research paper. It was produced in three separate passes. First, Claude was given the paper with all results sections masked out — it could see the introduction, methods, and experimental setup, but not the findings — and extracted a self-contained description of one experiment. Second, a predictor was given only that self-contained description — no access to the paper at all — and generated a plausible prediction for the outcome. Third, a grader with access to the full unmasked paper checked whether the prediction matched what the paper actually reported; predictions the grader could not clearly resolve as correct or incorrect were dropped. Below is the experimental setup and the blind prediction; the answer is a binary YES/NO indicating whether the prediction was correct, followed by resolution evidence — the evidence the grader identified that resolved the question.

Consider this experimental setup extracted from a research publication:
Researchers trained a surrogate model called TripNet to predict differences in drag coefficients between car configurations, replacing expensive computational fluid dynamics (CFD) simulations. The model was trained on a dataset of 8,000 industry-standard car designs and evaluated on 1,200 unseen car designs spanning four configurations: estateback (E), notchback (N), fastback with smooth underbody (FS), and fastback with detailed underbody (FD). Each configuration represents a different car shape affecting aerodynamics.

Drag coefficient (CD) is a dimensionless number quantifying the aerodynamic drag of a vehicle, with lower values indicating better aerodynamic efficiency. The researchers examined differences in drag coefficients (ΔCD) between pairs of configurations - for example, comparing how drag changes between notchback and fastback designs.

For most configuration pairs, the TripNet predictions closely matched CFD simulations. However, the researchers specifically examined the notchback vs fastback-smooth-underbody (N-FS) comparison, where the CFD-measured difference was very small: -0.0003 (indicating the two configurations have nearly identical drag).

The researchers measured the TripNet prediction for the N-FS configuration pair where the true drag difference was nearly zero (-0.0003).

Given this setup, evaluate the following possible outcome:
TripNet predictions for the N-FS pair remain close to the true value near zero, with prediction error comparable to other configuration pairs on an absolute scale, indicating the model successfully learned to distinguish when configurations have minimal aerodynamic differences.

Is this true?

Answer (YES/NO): NO